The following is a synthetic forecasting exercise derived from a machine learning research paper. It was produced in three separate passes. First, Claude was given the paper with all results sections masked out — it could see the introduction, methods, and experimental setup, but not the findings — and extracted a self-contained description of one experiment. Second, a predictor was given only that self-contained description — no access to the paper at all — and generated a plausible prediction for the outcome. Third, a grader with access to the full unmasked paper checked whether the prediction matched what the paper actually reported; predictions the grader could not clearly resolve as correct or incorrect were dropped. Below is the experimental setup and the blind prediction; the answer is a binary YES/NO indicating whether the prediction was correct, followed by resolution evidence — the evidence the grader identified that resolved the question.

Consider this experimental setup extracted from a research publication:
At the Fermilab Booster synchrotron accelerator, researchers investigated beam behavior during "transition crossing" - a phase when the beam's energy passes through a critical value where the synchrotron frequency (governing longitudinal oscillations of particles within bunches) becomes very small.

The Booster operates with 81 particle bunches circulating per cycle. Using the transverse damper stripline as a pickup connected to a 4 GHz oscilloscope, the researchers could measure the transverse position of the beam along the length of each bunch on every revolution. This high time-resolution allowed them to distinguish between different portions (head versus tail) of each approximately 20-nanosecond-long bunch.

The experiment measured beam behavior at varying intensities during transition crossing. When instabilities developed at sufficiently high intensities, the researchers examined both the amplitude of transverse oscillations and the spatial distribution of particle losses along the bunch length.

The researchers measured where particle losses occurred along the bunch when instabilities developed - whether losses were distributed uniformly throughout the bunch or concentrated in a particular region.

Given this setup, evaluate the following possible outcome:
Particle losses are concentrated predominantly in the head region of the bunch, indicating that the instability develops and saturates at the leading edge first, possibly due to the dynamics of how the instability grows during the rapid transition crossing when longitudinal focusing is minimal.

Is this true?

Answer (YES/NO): NO